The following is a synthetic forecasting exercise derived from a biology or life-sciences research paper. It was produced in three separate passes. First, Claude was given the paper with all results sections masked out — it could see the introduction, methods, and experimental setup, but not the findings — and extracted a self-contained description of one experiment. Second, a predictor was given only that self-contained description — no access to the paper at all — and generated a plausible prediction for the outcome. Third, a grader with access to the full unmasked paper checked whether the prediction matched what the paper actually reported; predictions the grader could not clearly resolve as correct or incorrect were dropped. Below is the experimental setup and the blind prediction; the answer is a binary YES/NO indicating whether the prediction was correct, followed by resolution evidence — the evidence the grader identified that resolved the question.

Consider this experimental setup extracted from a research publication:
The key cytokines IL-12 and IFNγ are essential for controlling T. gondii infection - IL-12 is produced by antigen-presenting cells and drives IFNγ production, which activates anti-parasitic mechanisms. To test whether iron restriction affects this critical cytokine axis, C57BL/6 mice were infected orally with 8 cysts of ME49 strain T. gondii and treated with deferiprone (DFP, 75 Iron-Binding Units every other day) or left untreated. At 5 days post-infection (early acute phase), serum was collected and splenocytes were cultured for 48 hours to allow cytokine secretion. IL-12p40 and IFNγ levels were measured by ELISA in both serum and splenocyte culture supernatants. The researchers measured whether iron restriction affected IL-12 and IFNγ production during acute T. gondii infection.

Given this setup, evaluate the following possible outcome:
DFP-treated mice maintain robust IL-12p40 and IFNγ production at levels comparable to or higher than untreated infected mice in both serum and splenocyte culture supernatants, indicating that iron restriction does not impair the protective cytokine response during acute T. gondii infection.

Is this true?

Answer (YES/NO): NO